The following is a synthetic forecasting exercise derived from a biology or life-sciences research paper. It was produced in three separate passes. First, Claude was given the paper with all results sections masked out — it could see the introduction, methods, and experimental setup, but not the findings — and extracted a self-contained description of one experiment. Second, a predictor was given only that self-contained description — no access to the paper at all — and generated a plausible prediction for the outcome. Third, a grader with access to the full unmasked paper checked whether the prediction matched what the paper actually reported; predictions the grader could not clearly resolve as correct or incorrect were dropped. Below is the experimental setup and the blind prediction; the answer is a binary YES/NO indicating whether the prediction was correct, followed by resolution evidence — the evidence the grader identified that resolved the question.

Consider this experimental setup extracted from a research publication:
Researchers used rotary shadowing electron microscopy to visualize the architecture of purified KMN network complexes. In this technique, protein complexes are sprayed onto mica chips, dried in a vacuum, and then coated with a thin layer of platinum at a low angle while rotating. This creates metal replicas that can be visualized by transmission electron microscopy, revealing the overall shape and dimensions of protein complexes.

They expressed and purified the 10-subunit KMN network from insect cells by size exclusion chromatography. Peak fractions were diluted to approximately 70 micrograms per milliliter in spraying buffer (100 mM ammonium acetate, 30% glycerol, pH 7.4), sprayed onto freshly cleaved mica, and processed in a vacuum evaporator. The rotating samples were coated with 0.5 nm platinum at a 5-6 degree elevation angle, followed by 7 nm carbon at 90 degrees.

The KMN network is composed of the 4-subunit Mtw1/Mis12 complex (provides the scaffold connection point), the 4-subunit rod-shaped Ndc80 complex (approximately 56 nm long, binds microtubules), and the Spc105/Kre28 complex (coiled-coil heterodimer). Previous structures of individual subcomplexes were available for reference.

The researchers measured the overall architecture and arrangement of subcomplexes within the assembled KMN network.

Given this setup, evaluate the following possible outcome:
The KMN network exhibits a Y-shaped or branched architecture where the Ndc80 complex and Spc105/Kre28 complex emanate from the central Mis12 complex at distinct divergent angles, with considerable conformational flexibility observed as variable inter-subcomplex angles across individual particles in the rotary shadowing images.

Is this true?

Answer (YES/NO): YES